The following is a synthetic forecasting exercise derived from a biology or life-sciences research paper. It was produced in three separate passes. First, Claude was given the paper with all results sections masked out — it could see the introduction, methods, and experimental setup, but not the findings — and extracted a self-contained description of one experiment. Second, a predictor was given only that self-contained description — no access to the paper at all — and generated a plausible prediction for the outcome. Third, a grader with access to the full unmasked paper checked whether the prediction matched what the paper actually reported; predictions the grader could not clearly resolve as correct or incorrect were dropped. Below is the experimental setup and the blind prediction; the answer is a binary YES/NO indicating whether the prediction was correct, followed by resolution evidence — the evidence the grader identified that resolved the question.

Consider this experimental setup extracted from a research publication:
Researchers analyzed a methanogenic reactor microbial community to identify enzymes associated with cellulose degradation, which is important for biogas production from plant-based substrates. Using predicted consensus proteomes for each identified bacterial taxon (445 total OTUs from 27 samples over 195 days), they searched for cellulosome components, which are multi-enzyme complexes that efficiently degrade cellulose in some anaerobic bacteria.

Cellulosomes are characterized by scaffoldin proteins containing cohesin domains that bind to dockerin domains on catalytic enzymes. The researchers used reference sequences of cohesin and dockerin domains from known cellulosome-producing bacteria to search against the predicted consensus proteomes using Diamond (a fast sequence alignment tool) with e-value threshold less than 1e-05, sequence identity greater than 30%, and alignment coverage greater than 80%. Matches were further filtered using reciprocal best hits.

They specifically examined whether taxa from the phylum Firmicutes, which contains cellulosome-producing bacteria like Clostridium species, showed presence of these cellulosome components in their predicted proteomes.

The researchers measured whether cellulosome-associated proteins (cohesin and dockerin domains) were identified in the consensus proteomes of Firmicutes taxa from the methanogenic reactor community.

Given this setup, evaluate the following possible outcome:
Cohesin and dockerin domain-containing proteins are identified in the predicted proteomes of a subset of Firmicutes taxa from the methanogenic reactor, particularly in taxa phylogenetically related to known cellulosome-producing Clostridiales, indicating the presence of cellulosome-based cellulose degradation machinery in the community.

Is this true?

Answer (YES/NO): YES